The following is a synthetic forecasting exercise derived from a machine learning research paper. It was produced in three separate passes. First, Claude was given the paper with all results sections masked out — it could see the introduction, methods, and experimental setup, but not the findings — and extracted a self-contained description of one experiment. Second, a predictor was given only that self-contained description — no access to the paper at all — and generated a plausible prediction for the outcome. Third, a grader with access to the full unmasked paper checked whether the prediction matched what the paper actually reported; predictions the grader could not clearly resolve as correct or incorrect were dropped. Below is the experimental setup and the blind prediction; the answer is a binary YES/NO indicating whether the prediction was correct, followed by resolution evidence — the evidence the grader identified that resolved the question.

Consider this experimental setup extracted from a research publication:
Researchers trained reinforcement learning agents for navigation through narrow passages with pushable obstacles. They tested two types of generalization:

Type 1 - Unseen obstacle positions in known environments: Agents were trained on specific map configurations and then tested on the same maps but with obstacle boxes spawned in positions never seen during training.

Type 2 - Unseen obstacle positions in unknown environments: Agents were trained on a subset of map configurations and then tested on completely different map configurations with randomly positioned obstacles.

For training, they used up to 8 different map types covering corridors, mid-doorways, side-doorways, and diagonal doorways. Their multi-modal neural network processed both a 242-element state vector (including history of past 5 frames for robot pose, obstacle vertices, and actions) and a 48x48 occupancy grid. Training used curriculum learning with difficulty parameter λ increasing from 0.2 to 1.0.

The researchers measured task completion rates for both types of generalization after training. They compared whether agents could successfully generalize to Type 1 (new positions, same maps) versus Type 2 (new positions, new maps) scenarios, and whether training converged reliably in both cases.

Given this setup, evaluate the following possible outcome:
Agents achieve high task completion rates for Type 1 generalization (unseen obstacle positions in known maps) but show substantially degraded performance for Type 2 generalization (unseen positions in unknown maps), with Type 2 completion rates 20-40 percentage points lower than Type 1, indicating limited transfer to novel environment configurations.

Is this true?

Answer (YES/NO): YES